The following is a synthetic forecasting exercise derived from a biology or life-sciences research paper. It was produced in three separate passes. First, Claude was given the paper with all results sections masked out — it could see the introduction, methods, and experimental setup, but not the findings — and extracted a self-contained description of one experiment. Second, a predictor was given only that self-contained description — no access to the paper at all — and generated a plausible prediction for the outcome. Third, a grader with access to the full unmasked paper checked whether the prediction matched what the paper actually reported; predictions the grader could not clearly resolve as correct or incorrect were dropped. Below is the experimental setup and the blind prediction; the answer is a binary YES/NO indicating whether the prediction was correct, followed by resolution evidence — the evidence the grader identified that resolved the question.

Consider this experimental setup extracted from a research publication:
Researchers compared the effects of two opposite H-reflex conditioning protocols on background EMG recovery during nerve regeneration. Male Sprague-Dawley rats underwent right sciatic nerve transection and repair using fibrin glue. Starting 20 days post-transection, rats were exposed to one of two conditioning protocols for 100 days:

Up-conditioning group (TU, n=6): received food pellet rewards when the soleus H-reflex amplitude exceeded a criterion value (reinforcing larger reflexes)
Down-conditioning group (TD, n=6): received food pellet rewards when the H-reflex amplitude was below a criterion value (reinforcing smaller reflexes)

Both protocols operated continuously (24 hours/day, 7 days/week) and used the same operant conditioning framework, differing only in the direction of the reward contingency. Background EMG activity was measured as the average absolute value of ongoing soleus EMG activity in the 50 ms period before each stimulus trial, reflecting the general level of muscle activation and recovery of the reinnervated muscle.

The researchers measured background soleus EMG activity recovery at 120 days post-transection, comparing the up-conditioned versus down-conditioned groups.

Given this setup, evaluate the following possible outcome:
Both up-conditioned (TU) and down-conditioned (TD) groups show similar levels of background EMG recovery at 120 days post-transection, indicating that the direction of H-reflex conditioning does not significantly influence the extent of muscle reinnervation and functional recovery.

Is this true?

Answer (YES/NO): NO